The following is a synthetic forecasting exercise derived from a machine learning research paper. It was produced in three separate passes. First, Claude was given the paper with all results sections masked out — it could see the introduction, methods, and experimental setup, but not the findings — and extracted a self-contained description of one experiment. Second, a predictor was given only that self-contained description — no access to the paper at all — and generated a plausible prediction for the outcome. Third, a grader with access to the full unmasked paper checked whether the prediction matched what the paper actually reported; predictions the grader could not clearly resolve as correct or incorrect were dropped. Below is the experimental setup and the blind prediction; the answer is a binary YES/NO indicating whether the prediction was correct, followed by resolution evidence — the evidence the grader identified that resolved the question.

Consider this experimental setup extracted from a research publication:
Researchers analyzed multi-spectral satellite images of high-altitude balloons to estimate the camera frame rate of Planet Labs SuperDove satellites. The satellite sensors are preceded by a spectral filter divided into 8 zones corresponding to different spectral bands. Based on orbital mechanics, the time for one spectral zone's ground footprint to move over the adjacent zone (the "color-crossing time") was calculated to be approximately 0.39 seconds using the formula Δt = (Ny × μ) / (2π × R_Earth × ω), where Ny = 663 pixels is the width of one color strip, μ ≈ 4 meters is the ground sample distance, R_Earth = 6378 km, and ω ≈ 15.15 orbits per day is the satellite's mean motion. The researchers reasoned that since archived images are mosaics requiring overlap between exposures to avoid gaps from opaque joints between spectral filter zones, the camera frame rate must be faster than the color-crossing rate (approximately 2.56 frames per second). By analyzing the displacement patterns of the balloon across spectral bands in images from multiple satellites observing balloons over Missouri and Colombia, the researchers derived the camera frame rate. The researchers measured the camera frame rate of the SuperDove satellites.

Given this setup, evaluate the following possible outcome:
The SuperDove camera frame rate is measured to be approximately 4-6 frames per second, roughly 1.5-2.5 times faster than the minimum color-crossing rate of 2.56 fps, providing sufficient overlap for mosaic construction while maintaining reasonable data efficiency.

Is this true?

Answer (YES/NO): YES